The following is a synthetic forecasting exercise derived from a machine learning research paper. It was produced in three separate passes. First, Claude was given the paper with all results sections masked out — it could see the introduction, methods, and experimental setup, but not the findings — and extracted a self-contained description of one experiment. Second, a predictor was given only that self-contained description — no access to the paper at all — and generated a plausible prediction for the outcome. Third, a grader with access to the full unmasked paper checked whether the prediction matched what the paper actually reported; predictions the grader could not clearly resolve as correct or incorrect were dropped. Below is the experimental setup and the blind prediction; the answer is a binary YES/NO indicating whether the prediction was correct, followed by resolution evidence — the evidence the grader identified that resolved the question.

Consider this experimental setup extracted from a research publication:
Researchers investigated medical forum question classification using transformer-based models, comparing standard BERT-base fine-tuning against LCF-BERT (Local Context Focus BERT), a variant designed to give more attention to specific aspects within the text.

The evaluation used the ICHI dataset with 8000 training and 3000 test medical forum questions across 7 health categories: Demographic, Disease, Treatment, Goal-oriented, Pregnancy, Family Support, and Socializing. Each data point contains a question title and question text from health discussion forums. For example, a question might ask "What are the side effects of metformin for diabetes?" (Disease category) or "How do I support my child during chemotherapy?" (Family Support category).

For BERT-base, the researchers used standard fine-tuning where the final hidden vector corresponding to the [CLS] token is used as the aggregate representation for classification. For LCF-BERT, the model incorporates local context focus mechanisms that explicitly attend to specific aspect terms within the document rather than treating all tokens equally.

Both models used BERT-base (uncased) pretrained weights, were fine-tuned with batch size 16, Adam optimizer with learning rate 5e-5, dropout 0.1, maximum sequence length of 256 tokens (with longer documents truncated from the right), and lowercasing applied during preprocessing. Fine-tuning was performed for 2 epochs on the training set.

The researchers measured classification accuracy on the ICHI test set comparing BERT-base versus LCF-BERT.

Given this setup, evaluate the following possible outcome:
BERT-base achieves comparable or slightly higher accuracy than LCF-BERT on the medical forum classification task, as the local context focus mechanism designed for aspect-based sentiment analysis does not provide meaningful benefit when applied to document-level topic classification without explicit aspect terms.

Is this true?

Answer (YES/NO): NO